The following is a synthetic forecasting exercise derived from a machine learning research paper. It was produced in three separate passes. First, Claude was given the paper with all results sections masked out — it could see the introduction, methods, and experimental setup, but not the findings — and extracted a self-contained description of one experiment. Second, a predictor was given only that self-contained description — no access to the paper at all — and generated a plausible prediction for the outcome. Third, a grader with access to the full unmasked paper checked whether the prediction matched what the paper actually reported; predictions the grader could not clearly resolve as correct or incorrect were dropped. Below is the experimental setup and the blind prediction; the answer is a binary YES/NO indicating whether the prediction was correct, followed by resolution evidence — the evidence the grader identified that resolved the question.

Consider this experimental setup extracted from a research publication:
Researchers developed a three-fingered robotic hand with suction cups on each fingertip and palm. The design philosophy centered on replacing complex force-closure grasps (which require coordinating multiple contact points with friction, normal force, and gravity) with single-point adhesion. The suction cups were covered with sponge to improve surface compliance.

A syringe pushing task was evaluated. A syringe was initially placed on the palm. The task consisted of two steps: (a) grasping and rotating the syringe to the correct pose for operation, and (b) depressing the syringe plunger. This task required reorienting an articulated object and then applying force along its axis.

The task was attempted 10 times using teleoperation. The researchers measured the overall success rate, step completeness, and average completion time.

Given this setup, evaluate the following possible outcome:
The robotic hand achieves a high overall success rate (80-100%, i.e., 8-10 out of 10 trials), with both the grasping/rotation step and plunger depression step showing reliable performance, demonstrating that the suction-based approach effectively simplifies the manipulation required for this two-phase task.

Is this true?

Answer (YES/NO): NO